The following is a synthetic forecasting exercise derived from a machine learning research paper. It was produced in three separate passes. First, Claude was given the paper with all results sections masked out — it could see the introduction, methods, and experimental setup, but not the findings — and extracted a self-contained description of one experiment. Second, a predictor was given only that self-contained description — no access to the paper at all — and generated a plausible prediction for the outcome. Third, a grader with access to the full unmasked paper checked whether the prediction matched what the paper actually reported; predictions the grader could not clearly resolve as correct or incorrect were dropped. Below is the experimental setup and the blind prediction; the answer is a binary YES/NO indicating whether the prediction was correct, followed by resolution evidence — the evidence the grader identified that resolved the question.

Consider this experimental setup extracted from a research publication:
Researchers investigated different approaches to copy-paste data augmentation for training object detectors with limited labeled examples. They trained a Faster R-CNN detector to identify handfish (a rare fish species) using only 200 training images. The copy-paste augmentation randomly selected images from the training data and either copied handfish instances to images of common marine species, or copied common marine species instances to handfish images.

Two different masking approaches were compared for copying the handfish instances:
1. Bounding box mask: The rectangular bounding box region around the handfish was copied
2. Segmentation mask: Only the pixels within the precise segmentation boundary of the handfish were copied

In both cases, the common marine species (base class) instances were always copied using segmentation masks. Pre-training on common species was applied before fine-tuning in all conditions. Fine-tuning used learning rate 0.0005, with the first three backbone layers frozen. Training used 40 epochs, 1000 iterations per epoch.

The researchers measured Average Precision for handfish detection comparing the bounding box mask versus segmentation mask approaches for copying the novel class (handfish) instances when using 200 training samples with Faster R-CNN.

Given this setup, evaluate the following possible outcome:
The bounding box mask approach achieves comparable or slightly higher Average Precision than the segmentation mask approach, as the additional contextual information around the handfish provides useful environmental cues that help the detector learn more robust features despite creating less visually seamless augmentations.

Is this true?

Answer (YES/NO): YES